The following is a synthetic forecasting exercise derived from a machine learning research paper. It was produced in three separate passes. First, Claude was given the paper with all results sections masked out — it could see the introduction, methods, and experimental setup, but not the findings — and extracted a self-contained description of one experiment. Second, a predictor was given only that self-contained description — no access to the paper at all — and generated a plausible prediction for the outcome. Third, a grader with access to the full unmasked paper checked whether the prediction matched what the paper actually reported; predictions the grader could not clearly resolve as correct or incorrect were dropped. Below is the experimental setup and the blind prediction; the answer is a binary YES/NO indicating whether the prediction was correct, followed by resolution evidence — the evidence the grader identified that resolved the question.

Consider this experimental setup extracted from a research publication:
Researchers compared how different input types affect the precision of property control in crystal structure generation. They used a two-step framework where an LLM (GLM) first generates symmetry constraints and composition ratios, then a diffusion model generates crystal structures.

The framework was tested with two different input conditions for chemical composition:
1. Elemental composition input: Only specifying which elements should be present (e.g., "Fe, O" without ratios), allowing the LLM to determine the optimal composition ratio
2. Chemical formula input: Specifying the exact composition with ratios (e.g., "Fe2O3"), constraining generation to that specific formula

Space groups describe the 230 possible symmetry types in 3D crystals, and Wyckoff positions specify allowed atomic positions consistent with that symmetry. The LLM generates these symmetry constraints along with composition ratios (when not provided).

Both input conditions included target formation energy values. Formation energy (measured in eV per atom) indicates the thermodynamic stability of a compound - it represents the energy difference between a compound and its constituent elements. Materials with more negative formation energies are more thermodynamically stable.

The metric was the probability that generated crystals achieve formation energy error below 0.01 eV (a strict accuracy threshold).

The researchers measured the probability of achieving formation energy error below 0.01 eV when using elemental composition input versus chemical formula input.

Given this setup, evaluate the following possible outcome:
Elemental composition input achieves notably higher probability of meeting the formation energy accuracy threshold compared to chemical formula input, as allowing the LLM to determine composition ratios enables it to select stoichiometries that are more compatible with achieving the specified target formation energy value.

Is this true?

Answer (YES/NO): NO